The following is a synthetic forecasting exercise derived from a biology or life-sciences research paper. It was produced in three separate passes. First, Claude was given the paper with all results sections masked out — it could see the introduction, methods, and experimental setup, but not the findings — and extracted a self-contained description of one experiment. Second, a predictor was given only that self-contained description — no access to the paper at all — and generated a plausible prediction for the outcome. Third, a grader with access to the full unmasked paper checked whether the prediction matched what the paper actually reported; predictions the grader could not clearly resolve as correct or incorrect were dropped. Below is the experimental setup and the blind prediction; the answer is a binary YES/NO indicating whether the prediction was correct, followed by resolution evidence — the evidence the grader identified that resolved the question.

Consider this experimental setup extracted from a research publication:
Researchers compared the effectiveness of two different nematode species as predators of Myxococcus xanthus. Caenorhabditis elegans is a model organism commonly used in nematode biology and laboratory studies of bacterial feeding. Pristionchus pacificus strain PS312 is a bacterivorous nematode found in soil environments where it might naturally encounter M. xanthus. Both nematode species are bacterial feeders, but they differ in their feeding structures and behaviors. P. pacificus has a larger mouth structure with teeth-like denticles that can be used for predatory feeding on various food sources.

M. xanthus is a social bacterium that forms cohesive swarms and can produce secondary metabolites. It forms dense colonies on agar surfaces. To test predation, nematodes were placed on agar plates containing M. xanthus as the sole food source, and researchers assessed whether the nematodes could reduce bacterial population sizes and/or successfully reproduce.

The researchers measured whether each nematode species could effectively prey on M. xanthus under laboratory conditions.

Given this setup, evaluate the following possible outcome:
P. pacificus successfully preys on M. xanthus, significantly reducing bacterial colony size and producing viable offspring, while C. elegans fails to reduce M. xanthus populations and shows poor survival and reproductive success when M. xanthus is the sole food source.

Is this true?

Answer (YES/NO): YES